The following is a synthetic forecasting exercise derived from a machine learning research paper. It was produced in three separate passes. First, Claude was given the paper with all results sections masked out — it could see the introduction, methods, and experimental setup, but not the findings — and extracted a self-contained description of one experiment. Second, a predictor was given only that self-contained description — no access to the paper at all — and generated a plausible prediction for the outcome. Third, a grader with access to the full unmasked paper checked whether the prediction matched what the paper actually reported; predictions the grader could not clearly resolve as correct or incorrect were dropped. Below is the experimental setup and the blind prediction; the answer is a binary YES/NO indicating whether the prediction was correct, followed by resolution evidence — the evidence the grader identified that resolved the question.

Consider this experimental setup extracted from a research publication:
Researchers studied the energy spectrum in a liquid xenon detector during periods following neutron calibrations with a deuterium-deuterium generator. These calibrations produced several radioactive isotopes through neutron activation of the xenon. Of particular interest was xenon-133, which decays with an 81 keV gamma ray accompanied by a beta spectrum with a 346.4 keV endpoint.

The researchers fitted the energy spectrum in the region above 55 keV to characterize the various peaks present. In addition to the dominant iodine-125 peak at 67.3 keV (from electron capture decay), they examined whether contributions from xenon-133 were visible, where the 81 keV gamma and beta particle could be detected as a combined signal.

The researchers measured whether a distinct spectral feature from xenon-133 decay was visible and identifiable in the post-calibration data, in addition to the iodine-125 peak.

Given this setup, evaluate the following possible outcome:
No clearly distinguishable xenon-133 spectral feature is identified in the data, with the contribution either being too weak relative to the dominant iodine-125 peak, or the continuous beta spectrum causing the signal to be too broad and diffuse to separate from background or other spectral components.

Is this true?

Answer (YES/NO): NO